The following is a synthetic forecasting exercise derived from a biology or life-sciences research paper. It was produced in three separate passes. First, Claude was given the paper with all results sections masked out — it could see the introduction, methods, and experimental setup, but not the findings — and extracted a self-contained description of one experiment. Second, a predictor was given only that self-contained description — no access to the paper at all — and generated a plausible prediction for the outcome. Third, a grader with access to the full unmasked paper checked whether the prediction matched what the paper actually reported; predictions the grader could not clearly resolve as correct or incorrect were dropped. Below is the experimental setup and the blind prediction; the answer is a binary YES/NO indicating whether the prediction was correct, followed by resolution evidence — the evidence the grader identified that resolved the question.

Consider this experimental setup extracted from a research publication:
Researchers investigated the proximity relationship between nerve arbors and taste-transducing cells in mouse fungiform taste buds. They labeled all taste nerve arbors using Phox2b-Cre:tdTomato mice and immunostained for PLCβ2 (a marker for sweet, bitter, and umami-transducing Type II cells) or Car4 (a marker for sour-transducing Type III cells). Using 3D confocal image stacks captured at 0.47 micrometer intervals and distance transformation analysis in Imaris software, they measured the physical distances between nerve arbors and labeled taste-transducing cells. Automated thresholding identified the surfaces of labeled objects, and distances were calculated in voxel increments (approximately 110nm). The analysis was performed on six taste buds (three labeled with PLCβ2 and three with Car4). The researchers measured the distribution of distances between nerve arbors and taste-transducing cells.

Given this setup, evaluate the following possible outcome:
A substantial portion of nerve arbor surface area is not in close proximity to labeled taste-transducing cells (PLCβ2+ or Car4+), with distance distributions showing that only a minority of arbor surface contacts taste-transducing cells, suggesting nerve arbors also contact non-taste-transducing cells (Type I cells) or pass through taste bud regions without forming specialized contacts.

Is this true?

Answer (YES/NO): YES